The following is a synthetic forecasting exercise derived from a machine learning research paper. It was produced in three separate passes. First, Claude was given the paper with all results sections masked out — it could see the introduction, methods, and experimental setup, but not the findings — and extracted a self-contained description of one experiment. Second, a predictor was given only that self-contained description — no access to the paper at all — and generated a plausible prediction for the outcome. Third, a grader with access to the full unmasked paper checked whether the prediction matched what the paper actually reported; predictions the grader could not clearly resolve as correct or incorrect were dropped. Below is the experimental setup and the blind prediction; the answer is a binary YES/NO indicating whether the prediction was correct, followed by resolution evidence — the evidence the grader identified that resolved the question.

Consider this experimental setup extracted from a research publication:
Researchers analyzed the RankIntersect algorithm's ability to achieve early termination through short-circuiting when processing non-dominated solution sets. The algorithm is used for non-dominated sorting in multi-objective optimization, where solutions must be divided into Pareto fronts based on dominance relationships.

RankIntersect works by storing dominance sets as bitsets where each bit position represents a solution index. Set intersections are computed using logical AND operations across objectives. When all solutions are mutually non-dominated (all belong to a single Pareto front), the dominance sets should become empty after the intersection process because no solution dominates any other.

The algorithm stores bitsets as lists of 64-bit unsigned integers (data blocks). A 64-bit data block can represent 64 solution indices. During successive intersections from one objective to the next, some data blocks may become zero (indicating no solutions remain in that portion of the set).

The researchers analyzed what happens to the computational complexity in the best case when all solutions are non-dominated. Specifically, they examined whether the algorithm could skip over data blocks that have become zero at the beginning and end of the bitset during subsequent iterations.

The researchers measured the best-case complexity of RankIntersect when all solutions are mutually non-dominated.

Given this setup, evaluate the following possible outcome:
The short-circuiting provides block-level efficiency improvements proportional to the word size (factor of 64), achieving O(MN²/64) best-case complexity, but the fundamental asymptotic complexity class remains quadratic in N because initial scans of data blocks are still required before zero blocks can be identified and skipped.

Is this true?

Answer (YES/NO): NO